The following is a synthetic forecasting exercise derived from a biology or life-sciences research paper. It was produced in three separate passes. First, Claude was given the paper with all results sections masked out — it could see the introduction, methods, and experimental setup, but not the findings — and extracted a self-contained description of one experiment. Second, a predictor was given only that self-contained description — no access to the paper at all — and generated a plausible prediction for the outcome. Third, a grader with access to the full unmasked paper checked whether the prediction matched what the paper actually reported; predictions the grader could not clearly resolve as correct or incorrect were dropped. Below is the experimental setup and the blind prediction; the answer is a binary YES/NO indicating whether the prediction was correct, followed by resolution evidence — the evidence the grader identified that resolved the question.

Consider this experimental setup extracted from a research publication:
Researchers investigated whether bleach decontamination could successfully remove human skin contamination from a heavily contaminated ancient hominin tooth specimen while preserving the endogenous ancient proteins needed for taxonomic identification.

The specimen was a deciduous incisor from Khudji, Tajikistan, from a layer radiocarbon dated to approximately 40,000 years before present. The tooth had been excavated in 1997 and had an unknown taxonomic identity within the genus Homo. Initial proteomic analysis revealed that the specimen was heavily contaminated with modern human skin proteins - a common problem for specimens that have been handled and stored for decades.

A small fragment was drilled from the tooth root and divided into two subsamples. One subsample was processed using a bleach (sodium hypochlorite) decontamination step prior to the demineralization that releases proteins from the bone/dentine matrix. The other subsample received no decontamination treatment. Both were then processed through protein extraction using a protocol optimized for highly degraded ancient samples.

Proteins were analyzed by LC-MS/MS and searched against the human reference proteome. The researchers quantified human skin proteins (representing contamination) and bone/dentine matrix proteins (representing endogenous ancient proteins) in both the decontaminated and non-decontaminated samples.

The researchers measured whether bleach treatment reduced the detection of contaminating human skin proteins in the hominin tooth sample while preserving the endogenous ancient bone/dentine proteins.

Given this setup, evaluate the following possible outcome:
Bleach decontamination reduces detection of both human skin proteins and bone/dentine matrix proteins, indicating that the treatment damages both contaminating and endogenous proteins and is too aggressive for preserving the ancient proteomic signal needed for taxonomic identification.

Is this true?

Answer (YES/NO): NO